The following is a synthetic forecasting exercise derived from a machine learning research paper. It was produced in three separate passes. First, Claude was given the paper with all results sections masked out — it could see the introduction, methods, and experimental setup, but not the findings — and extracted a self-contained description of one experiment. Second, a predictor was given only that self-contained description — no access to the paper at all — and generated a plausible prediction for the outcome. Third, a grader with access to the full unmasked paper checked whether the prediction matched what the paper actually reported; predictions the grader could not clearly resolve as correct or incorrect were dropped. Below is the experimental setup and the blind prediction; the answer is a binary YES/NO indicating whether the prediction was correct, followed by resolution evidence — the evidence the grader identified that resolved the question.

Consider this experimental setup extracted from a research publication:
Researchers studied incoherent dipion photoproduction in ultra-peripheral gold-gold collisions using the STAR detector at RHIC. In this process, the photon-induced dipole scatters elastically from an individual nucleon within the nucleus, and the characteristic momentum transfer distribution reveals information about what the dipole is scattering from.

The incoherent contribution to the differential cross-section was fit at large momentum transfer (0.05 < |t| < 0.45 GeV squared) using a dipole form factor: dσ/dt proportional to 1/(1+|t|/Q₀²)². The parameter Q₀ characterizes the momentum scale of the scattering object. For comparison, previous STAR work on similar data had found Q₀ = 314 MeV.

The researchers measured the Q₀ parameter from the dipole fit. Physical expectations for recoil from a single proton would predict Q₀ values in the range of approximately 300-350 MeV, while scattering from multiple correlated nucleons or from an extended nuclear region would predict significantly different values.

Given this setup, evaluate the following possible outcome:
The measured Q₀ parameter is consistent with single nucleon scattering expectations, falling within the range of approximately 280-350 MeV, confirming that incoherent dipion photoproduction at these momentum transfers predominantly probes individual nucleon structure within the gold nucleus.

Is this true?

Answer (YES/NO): YES